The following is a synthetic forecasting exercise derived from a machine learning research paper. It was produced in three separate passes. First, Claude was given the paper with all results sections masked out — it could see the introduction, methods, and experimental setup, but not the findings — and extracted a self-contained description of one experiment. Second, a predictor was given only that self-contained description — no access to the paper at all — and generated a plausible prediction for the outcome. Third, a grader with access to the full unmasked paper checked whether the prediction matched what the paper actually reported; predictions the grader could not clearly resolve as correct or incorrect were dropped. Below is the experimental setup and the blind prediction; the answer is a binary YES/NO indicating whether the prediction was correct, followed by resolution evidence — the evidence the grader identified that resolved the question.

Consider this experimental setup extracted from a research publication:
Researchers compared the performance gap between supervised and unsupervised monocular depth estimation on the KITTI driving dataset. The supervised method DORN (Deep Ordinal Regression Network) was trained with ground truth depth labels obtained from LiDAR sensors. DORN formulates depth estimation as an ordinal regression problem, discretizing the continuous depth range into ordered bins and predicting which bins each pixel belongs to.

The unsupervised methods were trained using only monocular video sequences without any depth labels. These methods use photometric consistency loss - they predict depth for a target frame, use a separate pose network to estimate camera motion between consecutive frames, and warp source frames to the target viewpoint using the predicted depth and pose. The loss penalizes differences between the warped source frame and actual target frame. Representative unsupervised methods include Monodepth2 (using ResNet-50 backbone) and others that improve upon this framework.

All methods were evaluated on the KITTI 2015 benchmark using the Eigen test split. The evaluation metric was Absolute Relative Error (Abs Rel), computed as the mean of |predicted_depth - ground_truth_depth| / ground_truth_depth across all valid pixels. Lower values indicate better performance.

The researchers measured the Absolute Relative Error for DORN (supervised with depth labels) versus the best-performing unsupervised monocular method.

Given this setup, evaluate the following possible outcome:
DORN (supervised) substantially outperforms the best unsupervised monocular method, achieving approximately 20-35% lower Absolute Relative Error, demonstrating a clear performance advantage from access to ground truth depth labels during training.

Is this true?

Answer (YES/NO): YES